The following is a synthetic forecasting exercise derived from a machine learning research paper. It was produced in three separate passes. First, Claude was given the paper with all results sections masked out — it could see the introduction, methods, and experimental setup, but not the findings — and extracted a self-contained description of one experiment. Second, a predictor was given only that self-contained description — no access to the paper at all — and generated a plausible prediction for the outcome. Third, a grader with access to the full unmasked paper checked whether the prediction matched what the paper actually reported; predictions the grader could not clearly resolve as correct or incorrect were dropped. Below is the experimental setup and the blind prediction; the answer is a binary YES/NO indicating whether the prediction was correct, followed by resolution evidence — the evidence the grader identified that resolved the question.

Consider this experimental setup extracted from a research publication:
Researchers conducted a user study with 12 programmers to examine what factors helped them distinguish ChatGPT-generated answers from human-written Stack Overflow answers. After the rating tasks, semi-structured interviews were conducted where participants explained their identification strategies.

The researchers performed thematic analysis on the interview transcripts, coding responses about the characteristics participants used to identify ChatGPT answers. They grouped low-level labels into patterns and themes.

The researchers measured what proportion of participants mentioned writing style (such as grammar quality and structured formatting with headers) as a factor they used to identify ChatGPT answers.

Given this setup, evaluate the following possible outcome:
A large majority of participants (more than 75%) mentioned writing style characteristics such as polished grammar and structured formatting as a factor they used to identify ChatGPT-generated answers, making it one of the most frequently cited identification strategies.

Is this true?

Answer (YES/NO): NO